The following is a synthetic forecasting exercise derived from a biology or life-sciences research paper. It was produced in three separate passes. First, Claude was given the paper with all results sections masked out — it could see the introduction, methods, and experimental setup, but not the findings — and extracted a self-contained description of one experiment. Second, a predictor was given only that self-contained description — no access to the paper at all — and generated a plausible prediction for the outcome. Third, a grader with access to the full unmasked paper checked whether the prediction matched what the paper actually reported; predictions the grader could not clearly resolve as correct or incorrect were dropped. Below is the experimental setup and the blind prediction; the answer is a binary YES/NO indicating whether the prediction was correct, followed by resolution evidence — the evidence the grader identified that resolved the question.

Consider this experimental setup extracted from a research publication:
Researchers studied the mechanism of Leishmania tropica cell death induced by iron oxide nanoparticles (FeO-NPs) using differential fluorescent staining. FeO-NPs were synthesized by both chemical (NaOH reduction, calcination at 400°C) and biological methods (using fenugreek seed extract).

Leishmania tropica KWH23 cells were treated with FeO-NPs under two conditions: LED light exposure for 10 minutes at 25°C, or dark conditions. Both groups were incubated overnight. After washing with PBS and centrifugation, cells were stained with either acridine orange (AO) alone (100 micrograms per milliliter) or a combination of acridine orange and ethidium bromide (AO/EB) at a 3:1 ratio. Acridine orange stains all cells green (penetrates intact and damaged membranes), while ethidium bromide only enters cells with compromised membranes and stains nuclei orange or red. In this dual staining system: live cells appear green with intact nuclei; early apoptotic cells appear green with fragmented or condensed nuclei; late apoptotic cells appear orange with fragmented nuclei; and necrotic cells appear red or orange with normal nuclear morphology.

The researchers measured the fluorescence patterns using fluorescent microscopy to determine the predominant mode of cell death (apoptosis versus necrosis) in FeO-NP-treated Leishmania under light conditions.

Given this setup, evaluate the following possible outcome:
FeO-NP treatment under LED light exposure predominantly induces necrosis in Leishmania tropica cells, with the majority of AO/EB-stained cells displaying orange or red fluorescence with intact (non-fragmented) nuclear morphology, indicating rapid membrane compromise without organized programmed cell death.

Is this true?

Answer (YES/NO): NO